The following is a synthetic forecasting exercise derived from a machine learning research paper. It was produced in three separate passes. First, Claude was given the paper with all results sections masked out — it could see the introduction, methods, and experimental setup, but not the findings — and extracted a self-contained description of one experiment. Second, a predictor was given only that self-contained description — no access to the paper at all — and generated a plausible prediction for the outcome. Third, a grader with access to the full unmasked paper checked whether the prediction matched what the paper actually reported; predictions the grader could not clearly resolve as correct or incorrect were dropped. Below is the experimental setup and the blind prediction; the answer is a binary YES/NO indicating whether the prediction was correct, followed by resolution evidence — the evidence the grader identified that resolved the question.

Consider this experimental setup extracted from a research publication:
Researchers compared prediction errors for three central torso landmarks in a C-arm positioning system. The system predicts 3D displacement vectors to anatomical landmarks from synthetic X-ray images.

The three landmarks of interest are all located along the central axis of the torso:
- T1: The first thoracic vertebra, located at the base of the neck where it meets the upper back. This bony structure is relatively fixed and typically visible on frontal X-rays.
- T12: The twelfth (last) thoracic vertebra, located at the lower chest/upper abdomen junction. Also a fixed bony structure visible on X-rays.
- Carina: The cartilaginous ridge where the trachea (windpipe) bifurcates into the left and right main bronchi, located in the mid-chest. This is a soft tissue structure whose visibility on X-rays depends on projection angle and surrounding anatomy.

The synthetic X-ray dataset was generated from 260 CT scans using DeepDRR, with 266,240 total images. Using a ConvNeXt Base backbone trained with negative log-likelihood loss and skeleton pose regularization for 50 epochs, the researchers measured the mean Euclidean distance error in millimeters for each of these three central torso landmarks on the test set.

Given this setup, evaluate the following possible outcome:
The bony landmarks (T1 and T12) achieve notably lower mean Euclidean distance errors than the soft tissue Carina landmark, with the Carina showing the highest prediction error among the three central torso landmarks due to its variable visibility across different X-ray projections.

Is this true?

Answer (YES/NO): NO